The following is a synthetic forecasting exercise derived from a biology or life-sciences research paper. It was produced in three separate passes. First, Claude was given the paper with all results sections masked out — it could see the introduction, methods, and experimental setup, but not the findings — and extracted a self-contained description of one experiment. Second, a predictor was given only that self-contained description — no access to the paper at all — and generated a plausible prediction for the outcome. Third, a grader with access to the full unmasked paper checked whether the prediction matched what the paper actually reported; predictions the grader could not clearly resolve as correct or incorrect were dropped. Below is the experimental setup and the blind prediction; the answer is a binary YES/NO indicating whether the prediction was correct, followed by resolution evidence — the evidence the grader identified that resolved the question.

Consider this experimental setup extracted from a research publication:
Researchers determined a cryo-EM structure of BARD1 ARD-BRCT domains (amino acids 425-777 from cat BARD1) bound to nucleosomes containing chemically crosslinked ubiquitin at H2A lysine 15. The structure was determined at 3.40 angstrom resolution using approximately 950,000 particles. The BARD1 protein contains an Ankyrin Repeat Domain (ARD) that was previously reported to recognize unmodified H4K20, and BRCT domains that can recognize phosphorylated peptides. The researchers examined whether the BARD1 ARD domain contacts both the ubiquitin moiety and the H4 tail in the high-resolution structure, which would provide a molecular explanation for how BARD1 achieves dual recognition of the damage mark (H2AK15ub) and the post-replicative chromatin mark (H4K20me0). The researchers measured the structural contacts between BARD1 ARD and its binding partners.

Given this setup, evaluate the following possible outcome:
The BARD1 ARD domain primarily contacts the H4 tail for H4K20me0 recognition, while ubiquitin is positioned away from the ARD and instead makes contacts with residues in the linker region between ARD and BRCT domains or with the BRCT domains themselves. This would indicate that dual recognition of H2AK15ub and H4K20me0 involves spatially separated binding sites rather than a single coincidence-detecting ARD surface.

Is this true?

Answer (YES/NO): YES